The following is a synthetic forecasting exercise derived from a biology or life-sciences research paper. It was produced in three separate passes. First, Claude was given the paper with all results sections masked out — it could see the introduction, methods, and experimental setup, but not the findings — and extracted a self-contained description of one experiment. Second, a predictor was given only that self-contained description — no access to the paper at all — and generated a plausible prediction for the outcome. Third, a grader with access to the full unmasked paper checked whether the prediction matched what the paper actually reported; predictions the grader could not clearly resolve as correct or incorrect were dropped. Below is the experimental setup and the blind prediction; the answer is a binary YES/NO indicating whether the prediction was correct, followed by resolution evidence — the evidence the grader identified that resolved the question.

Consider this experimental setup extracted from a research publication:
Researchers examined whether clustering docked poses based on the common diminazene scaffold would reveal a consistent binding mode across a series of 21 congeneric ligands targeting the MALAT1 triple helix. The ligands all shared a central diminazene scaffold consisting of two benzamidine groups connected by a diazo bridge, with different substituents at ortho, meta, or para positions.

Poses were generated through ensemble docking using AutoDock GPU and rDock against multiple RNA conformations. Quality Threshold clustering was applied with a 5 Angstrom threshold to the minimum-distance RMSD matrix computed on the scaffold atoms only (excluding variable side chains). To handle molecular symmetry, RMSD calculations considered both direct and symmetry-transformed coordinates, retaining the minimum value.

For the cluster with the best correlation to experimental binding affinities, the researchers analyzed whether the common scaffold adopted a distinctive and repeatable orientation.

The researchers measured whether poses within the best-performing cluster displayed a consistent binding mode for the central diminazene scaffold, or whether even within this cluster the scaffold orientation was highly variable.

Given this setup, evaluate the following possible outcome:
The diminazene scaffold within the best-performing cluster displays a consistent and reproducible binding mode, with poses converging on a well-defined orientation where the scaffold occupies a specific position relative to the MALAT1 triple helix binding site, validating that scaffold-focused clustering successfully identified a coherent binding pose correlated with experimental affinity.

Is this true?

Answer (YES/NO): YES